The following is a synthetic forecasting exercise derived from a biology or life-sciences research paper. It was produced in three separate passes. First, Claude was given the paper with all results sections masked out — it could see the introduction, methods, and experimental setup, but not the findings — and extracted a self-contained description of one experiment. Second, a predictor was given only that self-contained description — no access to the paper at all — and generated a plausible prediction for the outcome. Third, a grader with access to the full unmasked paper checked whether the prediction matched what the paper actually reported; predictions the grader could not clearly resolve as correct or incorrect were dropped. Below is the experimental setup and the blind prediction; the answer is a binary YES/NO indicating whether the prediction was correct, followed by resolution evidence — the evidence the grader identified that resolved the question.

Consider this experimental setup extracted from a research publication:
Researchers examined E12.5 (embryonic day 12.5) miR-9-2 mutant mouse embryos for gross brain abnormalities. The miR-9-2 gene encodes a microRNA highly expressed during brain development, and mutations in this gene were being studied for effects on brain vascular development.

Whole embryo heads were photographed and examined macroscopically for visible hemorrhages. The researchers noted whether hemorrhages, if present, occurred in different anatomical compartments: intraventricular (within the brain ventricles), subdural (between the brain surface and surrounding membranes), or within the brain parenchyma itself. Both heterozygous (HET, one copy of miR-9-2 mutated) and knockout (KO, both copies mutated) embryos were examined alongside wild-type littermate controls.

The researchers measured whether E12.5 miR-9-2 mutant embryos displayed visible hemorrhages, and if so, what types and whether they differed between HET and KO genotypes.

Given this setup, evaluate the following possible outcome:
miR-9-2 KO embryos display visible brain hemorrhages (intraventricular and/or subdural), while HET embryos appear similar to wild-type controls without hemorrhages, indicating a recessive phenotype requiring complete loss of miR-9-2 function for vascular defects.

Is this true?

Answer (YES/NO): NO